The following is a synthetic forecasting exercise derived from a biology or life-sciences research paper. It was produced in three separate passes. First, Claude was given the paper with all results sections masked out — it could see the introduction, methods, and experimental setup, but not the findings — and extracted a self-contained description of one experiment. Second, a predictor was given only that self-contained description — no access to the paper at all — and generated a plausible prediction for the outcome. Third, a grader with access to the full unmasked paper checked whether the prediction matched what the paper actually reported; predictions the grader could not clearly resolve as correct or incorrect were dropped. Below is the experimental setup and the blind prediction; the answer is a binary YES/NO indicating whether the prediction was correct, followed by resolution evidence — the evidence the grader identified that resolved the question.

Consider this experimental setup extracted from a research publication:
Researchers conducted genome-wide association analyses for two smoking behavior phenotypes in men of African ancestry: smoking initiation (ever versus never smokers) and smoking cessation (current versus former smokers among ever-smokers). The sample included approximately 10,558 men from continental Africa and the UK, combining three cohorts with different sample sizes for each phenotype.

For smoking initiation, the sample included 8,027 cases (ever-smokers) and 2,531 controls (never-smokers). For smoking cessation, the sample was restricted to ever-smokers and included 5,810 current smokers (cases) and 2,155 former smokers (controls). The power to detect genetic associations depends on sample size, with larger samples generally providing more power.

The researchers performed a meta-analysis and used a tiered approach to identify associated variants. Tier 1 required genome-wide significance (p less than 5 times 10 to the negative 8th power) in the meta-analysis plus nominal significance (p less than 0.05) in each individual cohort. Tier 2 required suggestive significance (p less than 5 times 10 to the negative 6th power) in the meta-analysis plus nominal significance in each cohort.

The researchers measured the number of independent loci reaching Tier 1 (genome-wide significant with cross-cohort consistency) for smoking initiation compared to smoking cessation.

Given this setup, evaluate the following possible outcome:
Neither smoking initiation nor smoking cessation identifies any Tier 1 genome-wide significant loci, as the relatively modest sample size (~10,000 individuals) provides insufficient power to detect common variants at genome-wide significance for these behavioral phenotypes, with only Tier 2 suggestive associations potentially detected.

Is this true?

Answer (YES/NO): YES